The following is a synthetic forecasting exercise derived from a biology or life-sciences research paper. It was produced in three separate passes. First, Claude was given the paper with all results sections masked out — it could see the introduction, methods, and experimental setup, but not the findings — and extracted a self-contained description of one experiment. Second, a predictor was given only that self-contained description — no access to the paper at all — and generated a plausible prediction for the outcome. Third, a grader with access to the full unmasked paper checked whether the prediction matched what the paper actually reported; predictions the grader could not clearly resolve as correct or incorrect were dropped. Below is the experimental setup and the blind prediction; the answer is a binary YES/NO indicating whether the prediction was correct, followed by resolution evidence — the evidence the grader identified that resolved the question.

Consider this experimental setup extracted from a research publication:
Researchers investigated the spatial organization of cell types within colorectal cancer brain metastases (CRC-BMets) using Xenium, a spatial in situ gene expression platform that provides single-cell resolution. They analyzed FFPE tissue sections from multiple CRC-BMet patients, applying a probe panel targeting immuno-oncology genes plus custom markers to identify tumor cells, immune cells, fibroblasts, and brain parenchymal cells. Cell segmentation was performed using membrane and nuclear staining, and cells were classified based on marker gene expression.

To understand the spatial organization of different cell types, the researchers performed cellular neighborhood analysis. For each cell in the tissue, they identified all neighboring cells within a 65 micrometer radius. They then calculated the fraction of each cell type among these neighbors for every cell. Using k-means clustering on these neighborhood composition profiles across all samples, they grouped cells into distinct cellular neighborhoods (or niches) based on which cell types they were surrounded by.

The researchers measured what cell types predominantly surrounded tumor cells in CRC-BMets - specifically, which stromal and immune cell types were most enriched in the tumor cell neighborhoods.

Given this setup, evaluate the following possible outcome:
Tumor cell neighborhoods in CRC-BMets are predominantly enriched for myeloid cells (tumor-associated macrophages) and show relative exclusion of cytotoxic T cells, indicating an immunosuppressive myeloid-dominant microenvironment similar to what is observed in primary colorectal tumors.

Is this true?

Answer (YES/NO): YES